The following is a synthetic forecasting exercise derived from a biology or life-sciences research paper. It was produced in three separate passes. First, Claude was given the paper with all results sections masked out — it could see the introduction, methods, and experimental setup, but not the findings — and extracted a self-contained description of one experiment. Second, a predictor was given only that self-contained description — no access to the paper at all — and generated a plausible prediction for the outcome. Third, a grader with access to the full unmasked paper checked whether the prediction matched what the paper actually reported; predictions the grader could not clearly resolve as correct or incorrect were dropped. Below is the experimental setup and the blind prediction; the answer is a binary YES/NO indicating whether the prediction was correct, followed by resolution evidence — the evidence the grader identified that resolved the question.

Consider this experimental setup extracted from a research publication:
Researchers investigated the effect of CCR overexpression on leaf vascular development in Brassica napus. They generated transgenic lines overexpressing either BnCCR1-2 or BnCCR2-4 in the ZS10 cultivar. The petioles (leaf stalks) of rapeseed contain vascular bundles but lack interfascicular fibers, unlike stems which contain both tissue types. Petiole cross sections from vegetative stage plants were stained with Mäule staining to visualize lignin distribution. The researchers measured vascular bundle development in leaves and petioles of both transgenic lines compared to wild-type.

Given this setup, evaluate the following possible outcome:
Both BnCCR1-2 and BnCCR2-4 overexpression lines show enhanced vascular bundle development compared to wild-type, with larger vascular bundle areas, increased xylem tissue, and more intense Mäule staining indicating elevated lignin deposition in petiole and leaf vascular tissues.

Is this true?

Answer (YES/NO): NO